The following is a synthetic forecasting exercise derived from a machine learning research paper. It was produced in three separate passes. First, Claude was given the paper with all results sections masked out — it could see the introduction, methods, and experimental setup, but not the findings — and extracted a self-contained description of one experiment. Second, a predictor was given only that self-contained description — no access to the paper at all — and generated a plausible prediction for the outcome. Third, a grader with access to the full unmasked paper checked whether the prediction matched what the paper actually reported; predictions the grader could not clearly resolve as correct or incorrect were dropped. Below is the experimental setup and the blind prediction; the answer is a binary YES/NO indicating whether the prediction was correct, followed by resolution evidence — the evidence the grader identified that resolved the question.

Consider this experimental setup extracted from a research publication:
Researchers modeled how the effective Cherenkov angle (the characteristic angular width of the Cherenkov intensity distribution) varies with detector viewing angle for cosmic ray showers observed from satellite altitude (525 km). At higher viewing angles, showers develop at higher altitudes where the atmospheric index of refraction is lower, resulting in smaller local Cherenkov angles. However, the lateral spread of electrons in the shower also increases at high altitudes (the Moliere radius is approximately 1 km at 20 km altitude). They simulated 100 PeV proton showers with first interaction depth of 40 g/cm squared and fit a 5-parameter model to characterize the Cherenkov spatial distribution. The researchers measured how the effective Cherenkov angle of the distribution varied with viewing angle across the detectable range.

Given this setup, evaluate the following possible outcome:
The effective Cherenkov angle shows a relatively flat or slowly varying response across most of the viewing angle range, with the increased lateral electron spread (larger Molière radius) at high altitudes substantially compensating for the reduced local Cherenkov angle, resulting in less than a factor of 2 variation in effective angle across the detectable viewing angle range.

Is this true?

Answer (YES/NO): NO